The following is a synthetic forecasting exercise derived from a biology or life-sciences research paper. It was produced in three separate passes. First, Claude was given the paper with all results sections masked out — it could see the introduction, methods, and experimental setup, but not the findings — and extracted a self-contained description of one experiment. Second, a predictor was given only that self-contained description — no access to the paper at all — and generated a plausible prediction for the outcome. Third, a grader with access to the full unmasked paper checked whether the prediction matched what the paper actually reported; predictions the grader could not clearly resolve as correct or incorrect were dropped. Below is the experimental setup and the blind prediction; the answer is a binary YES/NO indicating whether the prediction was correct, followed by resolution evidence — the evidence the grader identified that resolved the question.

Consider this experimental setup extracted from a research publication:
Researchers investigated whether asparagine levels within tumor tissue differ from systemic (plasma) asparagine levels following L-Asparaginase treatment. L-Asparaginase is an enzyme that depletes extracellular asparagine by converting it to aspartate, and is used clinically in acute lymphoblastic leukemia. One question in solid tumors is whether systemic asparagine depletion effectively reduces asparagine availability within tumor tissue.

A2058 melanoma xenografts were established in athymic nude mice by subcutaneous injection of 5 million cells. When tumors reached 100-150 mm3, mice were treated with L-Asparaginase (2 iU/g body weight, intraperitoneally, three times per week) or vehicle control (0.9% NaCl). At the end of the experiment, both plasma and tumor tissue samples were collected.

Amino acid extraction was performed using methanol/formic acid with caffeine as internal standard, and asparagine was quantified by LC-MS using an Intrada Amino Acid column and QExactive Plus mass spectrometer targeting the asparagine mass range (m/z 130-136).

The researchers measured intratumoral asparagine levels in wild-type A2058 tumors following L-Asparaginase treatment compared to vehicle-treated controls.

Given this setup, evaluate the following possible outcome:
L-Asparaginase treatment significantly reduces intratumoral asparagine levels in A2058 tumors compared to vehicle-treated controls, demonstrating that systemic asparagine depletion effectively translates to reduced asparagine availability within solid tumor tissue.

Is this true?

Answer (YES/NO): YES